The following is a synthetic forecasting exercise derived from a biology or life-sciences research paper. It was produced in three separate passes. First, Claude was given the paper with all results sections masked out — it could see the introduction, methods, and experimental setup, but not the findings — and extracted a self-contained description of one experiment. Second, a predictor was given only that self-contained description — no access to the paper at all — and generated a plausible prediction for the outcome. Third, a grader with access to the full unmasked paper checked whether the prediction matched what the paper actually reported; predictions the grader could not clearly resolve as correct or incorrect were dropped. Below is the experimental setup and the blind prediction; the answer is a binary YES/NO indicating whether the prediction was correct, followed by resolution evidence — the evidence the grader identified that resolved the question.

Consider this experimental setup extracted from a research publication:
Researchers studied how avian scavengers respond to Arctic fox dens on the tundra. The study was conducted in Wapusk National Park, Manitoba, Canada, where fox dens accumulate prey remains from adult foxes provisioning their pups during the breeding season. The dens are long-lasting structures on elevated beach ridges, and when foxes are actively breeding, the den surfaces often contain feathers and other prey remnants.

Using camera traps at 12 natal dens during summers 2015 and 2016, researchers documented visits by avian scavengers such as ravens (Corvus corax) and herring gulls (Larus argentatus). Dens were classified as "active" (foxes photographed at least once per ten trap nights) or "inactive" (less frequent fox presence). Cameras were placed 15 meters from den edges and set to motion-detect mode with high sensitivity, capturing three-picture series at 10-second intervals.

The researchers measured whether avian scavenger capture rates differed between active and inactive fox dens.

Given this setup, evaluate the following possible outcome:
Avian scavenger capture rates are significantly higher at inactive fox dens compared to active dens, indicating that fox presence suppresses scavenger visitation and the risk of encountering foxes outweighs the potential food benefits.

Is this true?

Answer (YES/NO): NO